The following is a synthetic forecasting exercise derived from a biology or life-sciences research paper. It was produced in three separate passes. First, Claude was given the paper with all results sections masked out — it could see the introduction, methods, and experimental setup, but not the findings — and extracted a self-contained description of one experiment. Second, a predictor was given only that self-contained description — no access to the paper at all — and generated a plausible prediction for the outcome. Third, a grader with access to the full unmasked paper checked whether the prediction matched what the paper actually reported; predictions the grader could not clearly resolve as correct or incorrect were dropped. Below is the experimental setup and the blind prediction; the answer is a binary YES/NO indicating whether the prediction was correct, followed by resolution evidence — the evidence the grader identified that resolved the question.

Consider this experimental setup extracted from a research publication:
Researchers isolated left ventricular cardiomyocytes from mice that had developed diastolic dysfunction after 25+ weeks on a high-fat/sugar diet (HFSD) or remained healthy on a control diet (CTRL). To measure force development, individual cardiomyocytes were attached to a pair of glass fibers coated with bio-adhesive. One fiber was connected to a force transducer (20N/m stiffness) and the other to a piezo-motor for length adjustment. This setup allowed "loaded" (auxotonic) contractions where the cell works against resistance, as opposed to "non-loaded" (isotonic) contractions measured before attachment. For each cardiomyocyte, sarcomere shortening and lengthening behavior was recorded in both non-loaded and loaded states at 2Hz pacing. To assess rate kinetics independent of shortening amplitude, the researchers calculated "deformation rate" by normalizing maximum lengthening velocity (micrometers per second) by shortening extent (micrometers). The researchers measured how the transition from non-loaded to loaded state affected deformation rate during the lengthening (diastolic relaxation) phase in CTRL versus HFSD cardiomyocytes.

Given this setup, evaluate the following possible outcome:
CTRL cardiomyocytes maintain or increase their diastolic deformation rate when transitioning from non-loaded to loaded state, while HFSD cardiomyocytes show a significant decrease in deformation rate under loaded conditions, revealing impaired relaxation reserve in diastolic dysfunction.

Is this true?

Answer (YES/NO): NO